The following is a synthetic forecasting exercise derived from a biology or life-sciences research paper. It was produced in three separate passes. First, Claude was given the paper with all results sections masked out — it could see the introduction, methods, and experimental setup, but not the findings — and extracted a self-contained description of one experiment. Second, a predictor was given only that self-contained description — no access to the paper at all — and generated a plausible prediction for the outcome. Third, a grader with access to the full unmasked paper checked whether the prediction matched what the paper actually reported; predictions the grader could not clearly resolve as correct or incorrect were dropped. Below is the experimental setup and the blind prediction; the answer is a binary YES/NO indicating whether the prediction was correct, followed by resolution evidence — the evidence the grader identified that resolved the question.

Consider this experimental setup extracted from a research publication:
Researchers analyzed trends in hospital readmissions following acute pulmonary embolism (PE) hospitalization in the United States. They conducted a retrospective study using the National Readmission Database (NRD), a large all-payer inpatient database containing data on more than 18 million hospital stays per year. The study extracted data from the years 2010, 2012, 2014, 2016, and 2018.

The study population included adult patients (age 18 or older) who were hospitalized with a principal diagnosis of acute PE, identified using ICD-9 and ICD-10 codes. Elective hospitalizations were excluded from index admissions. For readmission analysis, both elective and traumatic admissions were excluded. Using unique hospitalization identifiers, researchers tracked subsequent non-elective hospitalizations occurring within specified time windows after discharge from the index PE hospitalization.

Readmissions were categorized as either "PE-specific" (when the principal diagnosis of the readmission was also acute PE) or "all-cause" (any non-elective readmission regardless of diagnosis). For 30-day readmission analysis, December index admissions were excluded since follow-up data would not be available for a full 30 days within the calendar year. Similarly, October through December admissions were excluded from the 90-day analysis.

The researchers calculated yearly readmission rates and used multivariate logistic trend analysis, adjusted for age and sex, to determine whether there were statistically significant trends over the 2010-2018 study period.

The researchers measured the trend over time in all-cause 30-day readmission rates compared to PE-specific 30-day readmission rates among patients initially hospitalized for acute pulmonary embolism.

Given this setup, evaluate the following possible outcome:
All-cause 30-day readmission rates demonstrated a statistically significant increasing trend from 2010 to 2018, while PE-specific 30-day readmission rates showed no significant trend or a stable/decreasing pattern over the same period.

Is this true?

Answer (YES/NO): NO